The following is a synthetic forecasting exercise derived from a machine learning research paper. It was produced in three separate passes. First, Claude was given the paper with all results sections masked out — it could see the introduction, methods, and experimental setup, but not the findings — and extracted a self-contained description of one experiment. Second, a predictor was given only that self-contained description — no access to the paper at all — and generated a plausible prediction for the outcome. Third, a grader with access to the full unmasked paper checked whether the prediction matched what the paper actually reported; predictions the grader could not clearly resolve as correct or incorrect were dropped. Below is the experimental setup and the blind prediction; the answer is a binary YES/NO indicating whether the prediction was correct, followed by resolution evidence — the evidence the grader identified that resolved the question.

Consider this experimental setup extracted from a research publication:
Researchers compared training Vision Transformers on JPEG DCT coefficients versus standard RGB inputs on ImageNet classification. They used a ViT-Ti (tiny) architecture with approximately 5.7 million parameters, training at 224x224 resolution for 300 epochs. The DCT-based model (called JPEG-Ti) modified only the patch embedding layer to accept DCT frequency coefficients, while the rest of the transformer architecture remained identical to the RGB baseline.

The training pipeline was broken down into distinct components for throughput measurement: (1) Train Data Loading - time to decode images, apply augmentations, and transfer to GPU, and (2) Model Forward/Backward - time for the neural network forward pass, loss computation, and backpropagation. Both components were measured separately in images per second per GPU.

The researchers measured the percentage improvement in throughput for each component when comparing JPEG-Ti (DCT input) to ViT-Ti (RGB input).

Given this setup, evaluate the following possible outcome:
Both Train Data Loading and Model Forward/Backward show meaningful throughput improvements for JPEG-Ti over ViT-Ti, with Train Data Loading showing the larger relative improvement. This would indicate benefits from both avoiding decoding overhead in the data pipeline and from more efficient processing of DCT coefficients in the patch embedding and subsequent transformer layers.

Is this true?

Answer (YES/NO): NO